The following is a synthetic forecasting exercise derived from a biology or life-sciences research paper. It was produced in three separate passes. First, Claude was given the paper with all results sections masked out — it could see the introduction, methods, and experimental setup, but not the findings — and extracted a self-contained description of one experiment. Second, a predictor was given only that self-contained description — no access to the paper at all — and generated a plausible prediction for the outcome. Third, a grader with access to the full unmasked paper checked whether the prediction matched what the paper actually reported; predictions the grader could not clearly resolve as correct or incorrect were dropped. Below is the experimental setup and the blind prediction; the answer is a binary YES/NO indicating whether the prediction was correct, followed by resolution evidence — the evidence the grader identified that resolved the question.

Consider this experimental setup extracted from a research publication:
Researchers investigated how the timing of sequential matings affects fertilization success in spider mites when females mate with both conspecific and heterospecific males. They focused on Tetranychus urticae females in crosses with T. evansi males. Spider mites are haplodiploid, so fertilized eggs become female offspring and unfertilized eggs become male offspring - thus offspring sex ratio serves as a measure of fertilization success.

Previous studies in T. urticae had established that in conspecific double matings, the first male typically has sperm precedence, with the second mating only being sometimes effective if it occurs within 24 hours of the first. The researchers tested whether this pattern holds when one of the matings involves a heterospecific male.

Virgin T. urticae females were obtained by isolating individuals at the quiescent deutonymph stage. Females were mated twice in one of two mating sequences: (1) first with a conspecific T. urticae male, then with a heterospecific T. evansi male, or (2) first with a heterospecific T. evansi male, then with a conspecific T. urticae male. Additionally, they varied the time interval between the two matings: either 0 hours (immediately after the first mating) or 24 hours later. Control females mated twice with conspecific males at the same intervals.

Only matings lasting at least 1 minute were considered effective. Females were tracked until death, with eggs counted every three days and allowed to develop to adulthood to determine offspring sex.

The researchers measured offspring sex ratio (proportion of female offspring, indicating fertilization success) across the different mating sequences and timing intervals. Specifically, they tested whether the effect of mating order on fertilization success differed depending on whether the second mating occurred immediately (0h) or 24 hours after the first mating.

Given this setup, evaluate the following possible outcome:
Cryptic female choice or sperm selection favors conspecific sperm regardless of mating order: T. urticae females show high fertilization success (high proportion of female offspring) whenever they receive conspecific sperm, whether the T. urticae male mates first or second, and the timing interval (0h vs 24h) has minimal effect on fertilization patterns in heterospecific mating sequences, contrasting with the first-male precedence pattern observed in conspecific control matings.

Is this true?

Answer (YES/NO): NO